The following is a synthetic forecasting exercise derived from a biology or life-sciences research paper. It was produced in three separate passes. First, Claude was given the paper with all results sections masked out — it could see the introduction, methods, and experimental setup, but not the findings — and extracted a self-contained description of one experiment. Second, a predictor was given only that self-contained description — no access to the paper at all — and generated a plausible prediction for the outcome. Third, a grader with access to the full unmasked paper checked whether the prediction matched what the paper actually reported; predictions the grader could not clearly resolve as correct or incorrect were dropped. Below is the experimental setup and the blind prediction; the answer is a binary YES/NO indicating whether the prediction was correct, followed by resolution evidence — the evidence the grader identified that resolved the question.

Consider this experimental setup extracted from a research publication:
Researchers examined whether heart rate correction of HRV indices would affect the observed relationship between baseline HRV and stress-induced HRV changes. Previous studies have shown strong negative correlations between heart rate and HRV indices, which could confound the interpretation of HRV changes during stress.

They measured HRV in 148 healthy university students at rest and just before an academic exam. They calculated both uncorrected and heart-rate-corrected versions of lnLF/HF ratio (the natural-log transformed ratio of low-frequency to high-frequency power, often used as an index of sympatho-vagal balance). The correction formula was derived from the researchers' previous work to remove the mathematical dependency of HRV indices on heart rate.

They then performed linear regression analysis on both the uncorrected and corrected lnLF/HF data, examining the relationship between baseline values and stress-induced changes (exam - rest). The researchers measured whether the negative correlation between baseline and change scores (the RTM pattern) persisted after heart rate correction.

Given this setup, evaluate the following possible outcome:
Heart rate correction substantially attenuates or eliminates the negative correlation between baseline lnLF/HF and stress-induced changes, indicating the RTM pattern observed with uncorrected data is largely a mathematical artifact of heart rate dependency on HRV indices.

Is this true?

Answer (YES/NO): NO